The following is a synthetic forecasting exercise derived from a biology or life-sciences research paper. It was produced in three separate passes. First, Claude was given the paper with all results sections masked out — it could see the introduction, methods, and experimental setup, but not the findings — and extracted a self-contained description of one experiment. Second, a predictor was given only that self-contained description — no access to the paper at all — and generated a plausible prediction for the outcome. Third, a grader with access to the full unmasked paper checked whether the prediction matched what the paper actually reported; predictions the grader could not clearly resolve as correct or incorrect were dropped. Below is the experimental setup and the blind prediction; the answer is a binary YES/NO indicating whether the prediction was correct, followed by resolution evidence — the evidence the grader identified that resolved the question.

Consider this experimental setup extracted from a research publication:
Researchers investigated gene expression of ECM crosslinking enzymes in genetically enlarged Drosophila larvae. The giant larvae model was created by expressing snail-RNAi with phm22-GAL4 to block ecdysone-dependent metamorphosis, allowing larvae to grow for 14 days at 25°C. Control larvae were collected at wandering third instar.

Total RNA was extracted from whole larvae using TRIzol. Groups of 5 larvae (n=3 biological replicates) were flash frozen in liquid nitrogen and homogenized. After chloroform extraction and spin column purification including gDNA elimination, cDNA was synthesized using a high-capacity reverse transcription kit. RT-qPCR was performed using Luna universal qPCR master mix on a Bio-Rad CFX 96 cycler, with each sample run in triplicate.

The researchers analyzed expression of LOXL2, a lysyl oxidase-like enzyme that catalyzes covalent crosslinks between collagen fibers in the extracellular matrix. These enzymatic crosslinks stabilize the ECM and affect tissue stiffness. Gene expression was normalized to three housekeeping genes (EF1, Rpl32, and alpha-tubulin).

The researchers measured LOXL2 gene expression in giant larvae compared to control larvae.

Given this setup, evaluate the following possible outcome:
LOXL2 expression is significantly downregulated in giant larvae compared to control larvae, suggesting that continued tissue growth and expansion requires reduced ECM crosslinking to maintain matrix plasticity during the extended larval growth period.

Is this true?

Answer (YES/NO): NO